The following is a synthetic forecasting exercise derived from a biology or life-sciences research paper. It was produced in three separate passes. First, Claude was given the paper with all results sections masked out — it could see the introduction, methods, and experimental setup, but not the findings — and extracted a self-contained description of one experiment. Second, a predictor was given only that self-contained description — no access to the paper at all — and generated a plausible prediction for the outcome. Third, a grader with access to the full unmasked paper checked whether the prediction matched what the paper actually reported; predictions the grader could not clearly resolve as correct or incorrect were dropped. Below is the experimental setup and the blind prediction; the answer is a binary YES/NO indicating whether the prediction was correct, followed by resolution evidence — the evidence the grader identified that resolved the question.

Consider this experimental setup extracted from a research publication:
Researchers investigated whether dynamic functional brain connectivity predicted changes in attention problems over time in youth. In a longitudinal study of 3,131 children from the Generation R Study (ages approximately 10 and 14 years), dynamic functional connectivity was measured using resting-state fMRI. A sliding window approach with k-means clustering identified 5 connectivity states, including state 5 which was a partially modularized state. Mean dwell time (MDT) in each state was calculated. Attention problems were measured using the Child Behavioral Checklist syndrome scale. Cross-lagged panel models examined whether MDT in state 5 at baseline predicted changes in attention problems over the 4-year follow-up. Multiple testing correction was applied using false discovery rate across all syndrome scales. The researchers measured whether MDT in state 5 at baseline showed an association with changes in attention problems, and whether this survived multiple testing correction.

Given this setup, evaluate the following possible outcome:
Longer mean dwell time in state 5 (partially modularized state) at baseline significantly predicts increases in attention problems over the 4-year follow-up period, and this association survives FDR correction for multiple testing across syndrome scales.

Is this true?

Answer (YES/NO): NO